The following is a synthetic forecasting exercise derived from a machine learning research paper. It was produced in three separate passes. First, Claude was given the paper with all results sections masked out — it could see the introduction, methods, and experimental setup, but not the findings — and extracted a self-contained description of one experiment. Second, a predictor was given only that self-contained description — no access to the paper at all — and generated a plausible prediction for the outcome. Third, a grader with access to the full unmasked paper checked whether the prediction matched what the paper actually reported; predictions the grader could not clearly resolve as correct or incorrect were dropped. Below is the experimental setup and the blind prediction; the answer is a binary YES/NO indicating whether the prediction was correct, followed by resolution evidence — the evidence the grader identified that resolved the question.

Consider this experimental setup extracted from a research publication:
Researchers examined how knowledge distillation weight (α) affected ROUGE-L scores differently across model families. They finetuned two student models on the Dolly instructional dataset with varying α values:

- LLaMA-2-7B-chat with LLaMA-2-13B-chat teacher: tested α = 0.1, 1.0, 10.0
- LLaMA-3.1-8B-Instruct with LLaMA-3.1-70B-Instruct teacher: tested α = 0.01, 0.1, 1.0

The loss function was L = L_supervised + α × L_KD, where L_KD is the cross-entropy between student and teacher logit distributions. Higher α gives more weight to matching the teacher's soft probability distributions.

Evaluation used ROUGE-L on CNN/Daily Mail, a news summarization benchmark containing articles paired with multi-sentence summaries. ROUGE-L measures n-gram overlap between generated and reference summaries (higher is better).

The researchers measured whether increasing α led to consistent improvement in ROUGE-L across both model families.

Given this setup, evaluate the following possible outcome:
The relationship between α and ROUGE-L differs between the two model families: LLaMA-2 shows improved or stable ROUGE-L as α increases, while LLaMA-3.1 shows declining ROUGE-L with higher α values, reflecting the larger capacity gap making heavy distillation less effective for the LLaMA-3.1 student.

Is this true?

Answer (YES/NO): YES